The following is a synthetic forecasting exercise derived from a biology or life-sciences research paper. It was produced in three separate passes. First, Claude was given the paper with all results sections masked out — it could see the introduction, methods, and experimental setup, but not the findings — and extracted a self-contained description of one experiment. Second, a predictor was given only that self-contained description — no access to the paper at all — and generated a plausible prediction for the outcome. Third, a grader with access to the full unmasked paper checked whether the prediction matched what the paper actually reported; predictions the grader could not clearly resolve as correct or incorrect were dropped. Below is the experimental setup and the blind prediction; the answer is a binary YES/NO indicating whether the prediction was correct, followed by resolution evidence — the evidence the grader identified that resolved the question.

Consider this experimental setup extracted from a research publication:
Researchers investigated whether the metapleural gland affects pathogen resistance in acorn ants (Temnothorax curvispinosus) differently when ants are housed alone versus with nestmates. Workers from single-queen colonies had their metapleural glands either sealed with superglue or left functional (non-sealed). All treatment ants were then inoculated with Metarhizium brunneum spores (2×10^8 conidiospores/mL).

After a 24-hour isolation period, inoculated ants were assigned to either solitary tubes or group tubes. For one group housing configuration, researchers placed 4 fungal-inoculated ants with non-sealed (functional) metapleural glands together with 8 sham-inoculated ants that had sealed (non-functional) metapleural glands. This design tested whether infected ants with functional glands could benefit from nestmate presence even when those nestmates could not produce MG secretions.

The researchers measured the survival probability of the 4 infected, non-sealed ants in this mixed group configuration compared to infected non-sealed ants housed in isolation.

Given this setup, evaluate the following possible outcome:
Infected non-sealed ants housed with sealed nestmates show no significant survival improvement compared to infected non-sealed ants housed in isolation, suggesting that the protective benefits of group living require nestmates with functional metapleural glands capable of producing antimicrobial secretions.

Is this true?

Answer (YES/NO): NO